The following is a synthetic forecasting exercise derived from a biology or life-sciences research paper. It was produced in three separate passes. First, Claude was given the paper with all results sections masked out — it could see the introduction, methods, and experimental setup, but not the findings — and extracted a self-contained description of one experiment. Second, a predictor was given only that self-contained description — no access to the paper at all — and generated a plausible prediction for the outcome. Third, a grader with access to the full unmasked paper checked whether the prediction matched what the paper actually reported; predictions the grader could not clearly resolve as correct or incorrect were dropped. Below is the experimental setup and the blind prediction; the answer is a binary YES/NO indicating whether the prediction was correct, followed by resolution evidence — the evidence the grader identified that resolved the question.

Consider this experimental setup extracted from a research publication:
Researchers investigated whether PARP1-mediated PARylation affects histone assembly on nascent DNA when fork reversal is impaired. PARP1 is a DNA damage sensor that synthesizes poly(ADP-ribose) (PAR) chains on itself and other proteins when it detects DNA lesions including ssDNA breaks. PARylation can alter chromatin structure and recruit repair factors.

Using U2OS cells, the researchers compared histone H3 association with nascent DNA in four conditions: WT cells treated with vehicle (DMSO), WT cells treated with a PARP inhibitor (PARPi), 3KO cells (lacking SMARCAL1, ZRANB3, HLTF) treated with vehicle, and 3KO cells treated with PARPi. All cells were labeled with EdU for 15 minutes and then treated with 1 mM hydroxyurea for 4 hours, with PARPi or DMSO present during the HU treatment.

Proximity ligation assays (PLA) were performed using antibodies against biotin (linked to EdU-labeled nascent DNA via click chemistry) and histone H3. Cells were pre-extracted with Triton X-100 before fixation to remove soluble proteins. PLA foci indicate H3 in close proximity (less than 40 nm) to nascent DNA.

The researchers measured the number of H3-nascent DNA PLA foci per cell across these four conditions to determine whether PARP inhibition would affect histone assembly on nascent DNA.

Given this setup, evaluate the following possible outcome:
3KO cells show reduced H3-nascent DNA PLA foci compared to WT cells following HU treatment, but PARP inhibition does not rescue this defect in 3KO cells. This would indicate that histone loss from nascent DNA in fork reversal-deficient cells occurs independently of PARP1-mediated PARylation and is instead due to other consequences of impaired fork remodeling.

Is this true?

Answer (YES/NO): NO